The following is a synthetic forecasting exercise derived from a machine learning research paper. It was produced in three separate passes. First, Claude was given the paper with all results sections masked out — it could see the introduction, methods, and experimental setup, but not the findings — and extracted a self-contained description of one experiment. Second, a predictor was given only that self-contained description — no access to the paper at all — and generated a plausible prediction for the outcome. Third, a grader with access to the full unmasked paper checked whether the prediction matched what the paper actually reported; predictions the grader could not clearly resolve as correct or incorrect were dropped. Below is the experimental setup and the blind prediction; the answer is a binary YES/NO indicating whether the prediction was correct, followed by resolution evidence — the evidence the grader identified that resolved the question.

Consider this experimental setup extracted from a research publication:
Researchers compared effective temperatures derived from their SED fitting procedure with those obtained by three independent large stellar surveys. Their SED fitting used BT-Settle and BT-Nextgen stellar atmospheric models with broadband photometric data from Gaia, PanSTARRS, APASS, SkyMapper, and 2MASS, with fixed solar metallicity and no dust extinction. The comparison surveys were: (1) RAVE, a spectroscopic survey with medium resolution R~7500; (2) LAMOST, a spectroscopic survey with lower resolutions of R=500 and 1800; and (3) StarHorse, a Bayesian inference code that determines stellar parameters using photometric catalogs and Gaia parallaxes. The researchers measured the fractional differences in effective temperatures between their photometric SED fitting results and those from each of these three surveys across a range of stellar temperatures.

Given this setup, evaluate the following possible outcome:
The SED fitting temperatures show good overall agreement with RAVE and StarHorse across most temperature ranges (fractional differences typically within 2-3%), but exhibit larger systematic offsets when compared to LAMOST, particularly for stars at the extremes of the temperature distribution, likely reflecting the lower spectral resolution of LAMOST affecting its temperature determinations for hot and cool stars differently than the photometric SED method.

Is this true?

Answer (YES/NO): NO